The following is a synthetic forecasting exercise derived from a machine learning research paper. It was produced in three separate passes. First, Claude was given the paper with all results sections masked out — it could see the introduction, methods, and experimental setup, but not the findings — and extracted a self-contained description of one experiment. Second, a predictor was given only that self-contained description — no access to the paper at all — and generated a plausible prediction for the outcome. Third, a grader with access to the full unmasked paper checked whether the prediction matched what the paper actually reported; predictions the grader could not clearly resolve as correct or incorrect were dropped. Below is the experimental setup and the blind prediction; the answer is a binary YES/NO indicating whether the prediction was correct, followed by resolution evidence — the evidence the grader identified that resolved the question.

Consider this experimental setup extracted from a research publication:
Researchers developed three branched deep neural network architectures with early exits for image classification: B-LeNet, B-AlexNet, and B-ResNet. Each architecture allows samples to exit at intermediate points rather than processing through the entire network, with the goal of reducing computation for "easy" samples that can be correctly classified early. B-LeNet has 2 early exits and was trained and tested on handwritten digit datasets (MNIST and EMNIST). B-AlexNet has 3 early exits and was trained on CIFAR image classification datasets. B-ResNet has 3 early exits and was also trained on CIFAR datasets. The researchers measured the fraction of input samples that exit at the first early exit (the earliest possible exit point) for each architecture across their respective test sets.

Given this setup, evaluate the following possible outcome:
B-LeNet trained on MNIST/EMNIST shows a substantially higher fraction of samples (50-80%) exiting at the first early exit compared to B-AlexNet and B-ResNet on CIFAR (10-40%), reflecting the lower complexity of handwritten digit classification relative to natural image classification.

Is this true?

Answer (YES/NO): NO